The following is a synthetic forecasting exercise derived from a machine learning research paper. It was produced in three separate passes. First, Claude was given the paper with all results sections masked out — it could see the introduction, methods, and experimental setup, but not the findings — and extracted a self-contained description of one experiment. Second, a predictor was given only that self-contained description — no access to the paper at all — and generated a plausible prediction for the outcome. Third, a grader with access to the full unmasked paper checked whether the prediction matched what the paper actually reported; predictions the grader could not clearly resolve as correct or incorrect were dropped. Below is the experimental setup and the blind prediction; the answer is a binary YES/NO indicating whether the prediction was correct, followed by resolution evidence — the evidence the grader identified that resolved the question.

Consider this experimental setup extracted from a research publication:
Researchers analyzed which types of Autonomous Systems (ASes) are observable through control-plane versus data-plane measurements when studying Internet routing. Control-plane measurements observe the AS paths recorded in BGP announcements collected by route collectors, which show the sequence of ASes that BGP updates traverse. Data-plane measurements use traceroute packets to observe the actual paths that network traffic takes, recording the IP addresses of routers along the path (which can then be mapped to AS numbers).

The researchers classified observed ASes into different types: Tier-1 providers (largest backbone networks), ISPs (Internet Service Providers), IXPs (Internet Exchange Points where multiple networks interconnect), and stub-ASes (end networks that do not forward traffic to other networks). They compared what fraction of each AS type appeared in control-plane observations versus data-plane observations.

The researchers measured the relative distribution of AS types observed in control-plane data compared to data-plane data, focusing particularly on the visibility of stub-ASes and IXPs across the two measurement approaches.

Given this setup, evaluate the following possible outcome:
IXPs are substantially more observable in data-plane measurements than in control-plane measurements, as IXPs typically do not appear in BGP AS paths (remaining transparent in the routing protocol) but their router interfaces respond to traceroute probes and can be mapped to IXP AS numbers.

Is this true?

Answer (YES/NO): YES